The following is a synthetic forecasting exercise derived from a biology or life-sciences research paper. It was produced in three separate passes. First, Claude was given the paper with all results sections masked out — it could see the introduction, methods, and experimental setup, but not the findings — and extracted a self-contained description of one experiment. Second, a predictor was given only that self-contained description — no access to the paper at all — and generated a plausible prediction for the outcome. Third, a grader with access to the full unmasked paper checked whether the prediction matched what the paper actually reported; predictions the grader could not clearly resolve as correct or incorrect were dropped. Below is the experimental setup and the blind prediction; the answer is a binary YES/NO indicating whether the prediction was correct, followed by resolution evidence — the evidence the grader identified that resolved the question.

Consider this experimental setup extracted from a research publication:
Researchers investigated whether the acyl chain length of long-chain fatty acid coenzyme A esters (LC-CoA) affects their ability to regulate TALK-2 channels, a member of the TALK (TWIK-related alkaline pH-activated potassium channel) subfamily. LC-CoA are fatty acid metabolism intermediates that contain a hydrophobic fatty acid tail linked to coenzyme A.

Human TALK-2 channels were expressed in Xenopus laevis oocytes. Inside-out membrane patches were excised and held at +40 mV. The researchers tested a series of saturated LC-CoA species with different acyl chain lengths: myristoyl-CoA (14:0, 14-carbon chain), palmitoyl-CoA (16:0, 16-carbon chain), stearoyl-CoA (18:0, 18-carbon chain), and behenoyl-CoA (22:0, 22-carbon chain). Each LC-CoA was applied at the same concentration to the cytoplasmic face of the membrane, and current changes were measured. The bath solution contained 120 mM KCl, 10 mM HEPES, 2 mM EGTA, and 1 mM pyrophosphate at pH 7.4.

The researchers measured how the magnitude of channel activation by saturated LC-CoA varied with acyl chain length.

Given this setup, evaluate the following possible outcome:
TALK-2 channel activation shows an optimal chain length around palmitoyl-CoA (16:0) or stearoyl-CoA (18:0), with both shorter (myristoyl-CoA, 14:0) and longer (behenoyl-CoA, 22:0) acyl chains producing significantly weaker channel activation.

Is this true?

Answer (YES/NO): NO